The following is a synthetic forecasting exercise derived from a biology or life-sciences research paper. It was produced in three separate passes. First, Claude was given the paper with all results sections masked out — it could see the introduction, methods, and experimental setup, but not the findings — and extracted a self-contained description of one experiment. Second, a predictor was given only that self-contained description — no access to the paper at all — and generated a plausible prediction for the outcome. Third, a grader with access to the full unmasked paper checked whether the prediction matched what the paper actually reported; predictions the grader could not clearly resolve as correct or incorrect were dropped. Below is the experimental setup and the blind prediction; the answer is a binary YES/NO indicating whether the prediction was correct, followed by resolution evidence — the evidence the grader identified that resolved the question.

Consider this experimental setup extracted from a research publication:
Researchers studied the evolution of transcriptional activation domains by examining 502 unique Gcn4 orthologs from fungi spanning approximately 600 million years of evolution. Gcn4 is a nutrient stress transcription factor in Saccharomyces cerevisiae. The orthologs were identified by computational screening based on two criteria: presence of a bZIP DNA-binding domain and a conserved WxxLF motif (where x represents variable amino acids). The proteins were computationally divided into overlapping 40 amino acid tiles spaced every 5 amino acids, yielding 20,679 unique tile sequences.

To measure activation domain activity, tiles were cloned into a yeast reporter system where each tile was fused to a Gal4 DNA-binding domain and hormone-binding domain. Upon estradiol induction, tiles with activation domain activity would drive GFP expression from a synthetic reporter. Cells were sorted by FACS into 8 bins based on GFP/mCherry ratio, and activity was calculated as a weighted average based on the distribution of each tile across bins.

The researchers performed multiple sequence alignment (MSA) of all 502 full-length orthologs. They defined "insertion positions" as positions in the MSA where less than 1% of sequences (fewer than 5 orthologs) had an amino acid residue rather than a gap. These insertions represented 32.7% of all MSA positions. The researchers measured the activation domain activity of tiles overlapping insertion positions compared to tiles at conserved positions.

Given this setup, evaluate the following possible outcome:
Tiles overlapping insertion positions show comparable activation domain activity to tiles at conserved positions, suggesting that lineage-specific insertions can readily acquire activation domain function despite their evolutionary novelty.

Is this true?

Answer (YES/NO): NO